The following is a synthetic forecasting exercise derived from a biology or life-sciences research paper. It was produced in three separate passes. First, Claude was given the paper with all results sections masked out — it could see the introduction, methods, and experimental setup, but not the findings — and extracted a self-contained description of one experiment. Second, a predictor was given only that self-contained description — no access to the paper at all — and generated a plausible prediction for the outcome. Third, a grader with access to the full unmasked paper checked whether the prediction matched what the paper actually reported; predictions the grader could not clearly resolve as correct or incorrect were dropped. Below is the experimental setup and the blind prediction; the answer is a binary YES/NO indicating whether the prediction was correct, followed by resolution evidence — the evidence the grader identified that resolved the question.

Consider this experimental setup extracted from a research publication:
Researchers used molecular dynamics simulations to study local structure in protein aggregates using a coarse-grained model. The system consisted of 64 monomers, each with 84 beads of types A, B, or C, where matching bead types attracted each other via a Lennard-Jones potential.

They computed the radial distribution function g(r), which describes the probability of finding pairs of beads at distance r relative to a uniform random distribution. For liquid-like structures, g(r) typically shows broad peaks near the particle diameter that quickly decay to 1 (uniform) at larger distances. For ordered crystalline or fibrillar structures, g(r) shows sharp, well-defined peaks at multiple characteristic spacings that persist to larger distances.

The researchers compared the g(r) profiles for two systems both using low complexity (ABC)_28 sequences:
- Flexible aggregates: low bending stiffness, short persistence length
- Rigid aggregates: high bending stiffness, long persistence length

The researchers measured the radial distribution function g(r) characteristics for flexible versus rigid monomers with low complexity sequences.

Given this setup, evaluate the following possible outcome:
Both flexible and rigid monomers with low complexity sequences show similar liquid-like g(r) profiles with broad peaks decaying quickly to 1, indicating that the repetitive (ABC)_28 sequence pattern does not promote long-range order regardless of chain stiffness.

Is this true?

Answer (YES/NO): NO